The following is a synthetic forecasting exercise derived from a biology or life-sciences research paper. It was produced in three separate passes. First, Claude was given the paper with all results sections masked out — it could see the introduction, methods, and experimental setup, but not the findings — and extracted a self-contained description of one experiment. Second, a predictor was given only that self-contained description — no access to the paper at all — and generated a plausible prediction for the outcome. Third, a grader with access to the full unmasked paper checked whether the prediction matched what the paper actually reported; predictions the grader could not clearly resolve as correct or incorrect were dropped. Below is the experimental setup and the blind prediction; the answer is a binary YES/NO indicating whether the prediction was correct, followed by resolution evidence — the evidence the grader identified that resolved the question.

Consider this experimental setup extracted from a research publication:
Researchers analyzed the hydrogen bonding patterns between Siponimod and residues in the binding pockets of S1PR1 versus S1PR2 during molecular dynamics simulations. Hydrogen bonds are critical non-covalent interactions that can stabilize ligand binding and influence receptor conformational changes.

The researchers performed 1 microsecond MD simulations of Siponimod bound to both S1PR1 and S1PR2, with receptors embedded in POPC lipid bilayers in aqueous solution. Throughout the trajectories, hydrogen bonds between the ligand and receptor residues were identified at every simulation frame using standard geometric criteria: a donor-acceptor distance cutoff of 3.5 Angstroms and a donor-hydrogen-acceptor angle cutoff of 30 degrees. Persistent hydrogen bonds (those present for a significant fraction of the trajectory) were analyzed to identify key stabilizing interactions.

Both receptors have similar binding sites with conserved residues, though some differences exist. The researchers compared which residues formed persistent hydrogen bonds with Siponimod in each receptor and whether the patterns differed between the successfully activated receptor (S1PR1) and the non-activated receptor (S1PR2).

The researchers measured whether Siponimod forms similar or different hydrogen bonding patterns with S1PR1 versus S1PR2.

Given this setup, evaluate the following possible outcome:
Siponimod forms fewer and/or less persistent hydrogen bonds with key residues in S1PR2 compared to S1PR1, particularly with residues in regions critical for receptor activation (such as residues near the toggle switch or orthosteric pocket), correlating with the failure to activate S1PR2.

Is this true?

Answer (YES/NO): NO